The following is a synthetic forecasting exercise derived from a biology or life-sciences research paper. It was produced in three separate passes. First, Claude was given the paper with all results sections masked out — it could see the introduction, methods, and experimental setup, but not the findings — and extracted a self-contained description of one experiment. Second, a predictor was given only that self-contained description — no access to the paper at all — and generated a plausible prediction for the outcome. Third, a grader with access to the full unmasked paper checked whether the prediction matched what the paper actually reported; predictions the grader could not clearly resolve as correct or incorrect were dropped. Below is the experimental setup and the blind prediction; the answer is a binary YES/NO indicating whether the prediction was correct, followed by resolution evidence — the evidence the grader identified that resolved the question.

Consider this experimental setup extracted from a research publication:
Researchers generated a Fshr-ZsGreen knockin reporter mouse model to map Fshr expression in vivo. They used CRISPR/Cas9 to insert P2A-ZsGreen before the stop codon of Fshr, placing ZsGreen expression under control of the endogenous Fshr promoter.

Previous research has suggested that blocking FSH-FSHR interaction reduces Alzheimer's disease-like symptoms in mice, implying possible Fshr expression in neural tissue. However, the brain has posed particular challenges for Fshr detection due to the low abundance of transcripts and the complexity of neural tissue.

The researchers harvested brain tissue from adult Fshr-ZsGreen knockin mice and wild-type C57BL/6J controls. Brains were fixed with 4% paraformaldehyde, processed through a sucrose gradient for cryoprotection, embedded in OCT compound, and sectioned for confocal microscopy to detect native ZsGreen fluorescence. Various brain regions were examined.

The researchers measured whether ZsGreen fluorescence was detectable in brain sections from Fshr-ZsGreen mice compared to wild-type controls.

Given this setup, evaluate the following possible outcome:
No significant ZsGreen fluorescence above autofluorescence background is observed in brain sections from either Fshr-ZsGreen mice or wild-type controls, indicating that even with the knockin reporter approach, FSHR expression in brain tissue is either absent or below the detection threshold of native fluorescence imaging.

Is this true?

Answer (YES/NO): NO